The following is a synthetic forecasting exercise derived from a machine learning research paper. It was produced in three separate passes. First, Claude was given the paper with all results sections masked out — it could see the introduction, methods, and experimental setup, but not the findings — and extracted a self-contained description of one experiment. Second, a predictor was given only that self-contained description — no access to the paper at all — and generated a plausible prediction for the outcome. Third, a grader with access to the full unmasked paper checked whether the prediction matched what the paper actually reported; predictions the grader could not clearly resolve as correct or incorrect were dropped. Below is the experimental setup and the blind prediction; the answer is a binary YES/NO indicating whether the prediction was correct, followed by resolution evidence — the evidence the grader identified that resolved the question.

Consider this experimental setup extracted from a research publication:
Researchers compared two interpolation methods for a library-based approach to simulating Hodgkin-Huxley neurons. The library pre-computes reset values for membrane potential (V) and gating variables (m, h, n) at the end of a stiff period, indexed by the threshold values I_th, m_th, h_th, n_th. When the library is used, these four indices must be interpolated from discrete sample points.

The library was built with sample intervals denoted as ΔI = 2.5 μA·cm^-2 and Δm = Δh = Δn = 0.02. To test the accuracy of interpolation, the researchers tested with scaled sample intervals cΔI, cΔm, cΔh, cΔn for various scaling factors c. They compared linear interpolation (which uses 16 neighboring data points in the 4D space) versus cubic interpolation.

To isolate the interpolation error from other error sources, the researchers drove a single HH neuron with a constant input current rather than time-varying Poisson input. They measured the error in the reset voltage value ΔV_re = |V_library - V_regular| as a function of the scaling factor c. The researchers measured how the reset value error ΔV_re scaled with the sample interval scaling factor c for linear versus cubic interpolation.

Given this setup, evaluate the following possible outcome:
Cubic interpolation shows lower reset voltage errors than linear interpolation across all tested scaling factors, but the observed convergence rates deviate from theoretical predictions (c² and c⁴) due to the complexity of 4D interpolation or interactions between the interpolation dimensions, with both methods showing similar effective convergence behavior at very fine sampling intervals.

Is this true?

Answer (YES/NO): NO